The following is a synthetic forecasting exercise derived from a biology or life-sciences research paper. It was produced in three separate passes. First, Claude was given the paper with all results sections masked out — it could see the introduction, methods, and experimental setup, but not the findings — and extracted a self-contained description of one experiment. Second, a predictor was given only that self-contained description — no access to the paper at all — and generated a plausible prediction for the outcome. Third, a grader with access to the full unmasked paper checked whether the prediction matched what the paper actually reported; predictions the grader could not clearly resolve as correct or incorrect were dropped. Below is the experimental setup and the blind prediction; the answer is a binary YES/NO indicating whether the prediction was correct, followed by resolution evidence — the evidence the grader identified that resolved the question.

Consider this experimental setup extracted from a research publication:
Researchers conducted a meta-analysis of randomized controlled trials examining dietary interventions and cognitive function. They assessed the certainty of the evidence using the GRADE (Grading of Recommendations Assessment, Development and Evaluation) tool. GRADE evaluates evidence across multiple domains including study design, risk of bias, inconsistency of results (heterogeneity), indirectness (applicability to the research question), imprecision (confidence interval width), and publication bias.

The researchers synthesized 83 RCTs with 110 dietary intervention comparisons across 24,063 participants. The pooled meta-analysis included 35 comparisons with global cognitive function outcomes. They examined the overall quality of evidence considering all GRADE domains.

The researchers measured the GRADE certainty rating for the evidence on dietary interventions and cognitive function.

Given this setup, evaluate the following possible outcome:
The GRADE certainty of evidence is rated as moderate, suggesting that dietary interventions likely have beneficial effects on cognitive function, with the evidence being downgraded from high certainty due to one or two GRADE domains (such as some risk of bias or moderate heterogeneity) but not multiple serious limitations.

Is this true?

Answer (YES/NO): NO